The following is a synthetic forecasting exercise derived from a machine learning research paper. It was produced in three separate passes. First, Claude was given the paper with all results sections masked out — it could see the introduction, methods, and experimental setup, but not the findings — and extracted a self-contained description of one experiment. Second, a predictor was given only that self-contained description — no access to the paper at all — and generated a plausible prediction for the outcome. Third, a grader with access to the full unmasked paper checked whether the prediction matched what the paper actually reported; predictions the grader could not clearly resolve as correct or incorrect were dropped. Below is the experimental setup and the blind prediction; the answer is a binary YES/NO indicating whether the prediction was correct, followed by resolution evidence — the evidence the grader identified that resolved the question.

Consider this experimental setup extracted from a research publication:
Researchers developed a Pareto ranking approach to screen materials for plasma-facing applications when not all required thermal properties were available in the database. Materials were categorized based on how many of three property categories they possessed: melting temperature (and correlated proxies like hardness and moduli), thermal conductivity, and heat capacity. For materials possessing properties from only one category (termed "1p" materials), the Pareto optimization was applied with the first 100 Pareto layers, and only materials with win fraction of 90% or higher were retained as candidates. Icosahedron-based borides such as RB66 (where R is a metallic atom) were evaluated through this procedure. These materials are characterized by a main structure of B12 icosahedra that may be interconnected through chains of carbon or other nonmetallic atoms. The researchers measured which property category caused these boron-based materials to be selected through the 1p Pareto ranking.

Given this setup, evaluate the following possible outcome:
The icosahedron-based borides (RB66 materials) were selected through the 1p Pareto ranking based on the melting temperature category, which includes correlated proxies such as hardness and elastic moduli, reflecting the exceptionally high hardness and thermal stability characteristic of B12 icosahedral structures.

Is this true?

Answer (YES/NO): YES